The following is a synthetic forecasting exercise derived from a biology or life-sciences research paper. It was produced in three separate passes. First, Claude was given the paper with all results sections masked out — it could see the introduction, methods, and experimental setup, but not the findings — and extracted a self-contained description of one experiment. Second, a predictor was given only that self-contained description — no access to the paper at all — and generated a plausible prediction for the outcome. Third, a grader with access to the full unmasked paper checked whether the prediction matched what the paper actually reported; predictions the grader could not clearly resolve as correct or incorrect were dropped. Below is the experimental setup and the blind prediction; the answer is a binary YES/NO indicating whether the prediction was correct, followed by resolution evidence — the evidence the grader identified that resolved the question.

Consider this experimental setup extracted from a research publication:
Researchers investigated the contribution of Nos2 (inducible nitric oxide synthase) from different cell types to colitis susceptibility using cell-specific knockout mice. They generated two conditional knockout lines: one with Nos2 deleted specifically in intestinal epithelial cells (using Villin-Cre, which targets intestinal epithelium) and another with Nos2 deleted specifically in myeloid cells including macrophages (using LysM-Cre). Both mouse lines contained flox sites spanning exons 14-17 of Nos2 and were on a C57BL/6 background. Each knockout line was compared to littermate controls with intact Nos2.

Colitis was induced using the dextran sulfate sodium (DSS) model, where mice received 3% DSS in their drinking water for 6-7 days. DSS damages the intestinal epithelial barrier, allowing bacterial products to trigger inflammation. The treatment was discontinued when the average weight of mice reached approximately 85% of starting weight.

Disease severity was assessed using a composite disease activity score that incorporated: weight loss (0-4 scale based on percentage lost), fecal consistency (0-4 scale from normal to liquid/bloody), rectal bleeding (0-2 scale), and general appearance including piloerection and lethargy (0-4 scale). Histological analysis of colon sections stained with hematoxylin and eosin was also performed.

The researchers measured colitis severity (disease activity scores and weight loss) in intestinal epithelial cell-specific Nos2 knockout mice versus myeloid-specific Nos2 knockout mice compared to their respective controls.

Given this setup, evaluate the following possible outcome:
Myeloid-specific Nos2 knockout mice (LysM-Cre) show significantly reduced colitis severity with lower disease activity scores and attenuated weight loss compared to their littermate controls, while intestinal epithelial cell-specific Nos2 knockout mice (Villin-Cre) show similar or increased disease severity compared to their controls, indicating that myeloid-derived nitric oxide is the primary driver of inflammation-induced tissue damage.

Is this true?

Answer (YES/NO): NO